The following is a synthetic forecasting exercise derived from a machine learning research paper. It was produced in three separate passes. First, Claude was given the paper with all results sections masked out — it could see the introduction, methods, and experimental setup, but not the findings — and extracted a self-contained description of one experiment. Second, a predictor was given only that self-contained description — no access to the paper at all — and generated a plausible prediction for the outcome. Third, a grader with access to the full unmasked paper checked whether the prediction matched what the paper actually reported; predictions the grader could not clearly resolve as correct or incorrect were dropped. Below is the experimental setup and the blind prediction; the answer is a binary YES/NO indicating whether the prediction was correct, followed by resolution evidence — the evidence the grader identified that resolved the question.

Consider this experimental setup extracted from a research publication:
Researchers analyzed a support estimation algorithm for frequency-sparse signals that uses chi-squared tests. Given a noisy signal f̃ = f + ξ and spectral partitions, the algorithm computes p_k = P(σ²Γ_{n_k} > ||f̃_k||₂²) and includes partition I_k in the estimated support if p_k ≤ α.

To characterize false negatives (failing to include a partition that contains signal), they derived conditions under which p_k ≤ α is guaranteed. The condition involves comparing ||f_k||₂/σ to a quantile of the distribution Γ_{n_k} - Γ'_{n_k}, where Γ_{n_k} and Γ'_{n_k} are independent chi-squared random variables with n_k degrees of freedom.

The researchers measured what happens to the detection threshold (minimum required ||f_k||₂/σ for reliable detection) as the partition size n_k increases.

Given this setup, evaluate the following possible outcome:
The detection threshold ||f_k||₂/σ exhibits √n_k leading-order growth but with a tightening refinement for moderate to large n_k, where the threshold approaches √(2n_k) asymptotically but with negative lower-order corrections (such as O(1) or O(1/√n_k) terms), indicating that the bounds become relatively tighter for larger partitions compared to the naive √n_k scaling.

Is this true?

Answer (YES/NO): NO